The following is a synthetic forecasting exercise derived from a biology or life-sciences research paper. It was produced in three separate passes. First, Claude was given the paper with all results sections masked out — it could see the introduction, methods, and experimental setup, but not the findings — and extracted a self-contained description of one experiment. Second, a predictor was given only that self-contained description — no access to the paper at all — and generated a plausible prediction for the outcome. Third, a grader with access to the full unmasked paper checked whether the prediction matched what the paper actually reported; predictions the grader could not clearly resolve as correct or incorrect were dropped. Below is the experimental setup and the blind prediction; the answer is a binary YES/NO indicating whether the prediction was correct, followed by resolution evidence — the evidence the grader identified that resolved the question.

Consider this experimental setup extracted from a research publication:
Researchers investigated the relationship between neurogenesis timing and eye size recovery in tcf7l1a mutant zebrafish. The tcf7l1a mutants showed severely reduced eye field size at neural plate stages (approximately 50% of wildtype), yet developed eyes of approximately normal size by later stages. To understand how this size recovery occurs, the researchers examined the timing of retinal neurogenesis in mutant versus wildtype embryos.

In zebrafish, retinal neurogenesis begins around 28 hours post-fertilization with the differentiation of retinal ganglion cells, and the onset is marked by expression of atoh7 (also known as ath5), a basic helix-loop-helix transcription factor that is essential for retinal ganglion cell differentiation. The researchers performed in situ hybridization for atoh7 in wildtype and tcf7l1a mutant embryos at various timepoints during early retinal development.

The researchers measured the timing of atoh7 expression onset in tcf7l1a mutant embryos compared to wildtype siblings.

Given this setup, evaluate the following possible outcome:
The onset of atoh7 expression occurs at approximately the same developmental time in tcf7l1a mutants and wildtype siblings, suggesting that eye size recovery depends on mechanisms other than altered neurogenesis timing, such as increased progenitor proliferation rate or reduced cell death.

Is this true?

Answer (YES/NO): NO